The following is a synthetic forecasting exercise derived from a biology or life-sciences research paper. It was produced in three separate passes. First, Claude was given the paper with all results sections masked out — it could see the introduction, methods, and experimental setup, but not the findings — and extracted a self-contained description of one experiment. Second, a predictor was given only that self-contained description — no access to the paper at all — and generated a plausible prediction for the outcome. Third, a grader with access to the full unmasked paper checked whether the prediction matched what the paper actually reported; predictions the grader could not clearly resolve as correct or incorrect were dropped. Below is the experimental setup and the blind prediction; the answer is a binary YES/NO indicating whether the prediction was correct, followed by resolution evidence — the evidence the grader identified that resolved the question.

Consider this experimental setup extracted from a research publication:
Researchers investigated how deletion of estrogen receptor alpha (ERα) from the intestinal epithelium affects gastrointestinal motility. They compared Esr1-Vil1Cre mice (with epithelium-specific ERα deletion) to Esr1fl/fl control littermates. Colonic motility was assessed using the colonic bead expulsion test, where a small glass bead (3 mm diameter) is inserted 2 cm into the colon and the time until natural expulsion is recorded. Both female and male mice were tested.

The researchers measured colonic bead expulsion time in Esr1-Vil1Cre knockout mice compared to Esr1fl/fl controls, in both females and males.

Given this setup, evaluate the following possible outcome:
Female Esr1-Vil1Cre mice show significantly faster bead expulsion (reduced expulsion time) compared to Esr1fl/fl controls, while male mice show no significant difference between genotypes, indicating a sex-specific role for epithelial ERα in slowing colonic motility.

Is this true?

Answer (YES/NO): YES